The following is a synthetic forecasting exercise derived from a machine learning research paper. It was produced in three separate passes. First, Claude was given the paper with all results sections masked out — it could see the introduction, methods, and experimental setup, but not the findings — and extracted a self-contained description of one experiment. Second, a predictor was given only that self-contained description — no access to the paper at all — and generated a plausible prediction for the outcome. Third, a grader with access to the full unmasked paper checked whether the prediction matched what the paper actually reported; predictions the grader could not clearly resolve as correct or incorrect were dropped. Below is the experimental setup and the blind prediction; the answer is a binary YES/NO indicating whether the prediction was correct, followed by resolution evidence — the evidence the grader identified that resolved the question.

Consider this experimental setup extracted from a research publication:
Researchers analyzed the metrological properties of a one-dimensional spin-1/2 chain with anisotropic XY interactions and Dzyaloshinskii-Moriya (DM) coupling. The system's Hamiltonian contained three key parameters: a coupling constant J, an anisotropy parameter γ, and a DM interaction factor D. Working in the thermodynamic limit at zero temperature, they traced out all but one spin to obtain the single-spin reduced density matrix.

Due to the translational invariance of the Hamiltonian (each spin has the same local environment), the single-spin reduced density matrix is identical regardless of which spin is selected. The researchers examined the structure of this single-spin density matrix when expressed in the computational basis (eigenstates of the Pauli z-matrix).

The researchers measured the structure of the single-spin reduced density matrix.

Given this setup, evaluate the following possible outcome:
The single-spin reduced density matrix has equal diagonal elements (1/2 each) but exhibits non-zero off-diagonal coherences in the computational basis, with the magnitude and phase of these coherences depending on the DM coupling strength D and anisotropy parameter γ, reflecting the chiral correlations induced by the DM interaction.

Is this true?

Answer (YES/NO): NO